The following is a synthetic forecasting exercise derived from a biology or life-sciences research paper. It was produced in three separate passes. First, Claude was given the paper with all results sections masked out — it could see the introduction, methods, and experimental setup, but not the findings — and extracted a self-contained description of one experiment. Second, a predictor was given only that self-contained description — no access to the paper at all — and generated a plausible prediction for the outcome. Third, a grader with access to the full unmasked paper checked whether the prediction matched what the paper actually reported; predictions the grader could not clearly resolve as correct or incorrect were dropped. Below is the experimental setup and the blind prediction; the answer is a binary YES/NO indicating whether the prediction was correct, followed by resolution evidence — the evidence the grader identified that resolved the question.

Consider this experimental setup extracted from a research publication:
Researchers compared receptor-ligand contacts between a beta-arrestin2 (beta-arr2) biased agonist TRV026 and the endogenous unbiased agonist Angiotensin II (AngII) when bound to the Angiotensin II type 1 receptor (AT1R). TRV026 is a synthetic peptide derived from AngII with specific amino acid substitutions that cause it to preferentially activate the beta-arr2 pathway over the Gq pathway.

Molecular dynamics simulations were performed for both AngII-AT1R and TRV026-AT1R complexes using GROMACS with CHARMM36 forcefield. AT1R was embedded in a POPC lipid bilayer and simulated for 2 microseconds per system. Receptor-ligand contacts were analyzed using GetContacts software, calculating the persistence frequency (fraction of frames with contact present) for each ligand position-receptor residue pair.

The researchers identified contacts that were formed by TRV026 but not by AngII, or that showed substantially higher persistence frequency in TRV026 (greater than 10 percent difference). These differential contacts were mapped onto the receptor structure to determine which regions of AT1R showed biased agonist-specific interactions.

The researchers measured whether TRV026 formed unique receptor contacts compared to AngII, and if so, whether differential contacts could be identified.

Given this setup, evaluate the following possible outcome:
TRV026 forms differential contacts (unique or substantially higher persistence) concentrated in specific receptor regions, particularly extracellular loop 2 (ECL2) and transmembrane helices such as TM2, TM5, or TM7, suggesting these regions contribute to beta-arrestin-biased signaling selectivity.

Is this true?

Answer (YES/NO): NO